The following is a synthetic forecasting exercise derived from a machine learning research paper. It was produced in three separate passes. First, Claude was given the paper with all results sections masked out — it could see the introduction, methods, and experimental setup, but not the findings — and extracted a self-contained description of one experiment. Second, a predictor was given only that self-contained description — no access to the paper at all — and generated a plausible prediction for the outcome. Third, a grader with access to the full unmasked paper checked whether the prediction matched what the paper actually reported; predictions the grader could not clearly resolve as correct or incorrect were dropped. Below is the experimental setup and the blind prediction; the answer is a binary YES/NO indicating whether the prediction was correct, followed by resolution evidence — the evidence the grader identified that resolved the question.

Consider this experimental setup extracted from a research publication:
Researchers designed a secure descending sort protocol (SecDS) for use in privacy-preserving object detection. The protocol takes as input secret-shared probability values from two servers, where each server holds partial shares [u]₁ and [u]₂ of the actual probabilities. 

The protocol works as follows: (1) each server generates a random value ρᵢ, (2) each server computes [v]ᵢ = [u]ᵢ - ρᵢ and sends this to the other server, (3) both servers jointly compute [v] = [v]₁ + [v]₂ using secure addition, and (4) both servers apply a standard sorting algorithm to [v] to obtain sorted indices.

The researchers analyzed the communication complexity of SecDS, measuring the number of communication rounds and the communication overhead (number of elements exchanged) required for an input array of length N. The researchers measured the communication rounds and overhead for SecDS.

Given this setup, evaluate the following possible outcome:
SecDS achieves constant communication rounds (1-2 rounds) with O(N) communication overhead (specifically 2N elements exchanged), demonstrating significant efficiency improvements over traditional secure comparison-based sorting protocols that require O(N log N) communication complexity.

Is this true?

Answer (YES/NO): YES